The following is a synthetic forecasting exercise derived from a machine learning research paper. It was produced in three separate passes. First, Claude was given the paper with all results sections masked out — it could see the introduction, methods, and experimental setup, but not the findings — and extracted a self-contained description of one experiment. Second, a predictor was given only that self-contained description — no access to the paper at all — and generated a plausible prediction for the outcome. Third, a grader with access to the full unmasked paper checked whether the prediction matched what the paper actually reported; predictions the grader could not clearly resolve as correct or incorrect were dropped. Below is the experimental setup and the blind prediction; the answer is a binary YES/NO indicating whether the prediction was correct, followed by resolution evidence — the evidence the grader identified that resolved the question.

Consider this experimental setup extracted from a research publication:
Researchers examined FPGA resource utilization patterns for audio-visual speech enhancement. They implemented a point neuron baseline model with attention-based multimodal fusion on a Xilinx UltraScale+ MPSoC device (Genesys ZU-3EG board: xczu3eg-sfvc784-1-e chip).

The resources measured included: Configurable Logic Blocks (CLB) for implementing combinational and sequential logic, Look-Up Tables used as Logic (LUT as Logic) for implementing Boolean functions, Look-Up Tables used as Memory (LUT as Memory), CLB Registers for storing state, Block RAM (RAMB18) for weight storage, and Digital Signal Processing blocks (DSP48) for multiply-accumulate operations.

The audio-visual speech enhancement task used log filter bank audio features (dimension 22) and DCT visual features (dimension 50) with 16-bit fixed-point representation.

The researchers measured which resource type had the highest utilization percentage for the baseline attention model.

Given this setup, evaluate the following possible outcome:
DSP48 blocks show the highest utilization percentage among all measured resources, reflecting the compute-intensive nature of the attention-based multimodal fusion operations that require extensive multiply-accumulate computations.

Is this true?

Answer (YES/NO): NO